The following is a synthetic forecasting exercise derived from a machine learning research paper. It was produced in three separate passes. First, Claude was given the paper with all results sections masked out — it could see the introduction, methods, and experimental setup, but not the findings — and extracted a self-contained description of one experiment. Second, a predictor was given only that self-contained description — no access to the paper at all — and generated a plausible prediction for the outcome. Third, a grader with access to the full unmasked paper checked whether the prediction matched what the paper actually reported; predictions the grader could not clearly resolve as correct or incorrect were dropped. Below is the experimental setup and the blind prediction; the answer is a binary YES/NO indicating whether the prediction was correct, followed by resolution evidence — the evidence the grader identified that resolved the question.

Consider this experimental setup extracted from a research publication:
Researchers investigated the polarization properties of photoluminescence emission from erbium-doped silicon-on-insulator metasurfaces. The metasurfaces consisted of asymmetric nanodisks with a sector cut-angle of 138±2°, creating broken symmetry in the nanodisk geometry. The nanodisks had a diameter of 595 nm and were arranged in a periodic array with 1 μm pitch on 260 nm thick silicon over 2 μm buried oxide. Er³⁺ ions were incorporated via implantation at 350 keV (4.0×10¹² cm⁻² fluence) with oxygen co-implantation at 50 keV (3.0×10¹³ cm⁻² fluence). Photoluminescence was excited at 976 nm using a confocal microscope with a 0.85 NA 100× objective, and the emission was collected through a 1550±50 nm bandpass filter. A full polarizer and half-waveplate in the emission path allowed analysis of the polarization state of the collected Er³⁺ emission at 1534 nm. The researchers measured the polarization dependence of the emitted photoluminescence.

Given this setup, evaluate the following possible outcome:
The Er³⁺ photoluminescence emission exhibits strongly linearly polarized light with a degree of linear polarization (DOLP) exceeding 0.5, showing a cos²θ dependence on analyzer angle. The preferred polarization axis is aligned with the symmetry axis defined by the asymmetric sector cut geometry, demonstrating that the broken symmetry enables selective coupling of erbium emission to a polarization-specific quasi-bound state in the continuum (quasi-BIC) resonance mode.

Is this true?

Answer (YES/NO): NO